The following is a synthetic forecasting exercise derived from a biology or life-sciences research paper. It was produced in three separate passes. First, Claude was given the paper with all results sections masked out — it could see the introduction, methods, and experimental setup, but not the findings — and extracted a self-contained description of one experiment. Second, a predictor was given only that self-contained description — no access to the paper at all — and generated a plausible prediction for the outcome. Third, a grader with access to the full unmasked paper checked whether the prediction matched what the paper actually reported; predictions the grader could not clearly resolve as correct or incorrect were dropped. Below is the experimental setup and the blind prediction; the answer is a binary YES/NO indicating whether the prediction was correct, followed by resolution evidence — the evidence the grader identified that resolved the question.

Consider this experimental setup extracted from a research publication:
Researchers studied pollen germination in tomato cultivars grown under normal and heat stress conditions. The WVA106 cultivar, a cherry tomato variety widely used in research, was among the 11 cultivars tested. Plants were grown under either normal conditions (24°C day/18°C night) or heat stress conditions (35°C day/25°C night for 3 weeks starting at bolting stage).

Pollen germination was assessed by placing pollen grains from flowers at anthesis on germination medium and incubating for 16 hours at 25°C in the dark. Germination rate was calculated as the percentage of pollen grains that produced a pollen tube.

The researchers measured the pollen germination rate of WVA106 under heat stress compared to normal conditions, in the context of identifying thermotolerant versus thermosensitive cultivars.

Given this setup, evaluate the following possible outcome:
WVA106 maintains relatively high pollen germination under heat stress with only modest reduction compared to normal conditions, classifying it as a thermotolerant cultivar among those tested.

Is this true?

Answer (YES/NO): YES